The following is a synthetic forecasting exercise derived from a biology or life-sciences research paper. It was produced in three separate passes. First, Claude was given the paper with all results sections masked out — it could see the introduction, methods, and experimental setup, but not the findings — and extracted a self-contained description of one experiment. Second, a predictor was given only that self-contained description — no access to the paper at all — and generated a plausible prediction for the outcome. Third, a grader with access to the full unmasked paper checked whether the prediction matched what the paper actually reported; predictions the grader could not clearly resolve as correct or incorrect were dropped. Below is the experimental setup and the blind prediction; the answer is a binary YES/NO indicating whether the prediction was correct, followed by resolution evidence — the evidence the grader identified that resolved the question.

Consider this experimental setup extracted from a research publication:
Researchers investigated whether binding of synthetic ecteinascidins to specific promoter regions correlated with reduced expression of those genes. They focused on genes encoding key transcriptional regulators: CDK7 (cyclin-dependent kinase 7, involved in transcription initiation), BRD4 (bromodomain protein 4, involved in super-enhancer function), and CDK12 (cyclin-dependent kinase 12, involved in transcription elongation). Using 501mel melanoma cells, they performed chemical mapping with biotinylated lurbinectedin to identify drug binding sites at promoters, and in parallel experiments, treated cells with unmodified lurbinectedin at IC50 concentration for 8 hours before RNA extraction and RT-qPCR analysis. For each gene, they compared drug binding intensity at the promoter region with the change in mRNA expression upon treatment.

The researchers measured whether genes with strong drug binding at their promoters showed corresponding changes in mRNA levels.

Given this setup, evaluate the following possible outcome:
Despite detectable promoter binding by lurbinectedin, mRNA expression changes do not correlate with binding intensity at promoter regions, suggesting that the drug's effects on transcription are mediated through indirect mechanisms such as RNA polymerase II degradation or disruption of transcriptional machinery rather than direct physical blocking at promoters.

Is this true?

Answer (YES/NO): NO